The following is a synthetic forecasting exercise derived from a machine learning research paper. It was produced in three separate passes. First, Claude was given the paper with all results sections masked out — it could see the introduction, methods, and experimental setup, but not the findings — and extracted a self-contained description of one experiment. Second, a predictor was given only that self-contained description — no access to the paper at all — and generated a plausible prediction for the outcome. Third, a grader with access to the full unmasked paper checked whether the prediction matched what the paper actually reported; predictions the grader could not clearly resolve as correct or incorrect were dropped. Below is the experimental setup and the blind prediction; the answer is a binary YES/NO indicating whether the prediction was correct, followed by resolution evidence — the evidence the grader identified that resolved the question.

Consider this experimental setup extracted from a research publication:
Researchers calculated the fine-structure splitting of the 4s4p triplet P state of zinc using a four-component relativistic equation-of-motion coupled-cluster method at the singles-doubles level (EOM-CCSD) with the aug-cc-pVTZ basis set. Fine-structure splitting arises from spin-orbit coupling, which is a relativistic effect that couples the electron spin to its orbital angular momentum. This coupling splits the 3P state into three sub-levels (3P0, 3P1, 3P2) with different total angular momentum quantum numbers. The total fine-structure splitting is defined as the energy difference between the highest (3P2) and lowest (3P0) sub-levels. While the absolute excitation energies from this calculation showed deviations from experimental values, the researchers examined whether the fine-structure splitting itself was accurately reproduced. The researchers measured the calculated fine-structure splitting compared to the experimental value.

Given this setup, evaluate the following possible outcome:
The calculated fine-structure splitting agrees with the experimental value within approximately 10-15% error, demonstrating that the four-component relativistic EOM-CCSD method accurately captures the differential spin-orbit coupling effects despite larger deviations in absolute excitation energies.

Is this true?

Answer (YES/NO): NO